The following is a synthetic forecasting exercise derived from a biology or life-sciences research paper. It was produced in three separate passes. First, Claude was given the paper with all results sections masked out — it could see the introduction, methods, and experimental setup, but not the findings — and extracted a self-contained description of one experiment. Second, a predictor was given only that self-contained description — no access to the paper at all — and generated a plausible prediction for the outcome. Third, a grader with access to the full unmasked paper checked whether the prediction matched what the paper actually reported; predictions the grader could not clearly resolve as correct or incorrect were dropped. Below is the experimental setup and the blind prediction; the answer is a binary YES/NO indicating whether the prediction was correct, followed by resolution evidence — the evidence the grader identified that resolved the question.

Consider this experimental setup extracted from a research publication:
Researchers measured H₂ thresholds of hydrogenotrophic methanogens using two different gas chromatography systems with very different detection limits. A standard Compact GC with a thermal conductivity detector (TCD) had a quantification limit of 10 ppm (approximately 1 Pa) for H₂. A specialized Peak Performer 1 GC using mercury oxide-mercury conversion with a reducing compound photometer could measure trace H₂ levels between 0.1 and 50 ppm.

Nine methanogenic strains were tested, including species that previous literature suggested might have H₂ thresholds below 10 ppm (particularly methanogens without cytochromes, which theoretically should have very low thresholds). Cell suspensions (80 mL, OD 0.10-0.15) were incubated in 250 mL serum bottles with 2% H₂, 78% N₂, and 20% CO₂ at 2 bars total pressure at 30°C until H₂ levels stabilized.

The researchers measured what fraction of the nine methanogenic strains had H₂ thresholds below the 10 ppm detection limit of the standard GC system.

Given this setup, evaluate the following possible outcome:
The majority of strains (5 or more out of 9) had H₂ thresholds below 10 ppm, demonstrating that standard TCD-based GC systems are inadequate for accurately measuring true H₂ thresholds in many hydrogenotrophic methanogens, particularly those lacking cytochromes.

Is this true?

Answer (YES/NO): NO